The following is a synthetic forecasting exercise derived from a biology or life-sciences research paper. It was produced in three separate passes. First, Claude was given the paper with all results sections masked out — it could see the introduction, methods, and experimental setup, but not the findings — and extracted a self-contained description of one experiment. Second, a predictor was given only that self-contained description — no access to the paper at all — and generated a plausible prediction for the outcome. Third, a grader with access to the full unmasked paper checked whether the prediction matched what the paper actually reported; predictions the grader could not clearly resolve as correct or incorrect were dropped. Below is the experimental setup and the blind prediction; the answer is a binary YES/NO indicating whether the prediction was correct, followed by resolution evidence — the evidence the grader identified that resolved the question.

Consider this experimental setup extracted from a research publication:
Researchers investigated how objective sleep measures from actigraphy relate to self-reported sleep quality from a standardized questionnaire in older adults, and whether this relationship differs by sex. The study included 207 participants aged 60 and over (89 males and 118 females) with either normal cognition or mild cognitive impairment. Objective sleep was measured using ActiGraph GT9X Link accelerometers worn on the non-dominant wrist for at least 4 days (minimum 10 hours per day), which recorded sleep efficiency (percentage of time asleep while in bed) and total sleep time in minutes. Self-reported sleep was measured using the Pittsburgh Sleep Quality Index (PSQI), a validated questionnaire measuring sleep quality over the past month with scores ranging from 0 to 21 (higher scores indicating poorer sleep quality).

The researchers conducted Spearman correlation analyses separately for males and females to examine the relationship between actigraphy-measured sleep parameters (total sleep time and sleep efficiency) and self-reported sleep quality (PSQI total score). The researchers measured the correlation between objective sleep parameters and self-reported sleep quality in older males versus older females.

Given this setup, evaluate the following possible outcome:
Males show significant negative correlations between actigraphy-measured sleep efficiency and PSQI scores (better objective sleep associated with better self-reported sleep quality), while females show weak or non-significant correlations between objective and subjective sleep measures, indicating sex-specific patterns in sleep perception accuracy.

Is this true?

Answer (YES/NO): NO